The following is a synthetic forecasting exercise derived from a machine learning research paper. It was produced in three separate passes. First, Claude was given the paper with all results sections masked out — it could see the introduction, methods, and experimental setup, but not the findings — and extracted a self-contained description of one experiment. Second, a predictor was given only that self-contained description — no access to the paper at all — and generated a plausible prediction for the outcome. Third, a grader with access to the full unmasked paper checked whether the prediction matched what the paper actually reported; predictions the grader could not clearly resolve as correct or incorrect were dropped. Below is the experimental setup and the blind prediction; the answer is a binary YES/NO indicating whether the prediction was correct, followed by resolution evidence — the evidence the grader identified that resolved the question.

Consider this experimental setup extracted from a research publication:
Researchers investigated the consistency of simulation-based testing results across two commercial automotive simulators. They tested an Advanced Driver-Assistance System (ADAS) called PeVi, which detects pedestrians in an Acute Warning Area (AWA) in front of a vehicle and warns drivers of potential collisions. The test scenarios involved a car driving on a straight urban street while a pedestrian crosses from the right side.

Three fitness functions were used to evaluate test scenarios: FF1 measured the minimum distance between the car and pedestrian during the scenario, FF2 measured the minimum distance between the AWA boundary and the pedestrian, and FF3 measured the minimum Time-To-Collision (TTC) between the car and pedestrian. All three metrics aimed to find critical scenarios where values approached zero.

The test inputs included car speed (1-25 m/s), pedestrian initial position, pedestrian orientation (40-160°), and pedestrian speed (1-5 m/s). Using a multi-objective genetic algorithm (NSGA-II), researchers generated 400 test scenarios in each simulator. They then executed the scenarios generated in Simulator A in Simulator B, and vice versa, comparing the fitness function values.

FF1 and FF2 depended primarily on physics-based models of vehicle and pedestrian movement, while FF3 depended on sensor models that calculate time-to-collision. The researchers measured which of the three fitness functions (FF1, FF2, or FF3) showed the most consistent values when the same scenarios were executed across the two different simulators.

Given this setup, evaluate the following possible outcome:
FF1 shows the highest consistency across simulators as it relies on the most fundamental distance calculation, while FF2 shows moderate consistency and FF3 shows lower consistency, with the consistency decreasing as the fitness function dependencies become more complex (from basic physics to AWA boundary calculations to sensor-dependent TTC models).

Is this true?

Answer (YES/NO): NO